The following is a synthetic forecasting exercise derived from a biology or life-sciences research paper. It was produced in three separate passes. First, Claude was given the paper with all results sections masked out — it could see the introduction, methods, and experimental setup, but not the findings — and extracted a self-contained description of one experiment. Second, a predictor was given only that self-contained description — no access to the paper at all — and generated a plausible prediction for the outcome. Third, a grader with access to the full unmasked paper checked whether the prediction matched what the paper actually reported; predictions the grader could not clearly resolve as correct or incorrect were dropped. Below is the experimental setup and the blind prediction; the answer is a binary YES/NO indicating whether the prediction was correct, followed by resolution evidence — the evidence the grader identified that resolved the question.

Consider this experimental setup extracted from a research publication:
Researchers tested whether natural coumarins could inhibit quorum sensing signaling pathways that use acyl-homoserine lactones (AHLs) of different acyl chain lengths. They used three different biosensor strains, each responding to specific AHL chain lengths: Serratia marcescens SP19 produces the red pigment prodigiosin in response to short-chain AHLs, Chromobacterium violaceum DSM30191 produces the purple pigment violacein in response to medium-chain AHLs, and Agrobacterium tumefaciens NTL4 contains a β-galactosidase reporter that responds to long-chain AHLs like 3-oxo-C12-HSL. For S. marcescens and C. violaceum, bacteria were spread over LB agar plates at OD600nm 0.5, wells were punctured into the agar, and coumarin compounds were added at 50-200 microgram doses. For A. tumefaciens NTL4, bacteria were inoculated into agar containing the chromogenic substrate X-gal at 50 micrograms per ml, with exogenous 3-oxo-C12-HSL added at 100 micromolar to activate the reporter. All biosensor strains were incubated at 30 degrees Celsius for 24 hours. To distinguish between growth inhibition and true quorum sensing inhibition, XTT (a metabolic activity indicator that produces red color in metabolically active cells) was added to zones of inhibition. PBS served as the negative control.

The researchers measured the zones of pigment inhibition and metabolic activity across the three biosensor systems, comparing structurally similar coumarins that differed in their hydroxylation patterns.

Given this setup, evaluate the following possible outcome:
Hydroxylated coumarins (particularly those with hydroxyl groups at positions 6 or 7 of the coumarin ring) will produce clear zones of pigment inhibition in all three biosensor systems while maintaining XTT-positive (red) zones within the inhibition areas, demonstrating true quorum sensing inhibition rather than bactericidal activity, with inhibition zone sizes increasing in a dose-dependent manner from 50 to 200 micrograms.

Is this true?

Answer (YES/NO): NO